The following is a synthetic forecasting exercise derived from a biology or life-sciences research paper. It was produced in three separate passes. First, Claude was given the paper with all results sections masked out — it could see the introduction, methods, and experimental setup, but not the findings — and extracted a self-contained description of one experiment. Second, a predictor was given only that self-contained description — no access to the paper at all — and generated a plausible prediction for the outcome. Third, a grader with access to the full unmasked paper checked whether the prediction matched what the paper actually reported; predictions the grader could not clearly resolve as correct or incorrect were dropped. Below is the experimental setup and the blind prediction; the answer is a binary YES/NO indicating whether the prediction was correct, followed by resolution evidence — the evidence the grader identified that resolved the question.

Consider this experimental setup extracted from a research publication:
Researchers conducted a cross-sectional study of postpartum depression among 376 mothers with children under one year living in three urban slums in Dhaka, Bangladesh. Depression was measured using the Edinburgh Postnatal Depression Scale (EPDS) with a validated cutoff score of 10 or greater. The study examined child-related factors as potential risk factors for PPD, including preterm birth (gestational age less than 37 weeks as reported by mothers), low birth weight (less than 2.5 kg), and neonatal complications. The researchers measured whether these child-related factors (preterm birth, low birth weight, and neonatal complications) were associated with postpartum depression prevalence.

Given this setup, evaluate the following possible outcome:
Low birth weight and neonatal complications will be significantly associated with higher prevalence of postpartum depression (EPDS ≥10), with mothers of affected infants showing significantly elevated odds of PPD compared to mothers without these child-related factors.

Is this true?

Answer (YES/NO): NO